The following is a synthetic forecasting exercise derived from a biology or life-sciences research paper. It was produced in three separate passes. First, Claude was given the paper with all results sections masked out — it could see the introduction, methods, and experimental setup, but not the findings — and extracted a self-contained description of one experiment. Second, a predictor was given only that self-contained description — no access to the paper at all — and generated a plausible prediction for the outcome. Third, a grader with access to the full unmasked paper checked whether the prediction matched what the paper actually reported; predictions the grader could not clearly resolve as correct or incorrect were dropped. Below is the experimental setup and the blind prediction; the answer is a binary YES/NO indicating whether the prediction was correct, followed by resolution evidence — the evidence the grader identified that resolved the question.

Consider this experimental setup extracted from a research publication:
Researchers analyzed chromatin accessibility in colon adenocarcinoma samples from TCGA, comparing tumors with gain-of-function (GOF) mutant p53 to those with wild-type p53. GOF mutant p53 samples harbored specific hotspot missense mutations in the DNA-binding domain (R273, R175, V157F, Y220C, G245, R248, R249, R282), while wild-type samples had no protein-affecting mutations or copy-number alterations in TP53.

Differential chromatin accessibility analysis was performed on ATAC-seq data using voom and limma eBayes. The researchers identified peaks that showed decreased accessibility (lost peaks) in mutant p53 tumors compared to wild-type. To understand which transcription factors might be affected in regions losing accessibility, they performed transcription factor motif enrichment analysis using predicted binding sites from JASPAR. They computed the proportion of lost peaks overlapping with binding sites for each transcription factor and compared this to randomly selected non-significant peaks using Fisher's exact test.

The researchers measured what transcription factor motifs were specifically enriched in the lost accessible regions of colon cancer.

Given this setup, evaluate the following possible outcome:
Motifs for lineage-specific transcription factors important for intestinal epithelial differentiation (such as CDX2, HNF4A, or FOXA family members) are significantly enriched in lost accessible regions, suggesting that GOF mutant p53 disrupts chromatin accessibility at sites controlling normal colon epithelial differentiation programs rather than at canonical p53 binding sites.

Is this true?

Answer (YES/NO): NO